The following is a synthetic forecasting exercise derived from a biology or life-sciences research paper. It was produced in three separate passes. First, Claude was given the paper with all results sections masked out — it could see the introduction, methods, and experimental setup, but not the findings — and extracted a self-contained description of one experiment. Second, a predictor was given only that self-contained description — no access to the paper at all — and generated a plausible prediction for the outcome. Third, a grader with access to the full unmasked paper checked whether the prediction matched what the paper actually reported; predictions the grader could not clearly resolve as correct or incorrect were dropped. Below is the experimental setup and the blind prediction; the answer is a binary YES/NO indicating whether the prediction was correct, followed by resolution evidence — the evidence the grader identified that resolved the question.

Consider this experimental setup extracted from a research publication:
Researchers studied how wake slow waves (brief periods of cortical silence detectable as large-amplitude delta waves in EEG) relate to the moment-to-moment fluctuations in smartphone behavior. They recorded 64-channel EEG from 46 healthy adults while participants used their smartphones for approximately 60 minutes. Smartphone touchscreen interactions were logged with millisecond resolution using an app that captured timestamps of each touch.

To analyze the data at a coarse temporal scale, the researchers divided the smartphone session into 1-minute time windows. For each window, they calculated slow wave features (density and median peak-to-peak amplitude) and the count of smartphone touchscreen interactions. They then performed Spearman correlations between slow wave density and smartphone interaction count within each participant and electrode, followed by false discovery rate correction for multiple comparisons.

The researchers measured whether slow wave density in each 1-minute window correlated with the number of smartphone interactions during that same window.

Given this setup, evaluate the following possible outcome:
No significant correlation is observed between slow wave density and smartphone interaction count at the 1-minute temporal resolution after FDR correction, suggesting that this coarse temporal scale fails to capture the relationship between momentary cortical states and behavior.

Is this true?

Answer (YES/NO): YES